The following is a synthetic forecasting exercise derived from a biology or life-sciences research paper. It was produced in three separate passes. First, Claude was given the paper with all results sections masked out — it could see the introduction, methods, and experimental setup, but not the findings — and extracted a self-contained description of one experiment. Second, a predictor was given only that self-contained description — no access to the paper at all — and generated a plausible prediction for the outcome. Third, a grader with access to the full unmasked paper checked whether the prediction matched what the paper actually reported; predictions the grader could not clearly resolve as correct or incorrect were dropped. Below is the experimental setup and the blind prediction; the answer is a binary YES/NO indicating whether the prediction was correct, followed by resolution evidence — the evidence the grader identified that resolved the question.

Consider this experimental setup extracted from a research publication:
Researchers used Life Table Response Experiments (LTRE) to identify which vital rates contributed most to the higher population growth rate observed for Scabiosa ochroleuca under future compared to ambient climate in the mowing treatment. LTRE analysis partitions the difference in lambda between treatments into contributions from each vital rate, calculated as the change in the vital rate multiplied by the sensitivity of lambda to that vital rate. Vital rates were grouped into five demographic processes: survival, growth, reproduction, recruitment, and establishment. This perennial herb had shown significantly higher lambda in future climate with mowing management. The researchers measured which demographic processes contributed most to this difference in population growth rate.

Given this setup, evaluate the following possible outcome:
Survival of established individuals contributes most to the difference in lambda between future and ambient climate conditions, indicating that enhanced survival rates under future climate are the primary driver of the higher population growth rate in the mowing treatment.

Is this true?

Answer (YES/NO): NO